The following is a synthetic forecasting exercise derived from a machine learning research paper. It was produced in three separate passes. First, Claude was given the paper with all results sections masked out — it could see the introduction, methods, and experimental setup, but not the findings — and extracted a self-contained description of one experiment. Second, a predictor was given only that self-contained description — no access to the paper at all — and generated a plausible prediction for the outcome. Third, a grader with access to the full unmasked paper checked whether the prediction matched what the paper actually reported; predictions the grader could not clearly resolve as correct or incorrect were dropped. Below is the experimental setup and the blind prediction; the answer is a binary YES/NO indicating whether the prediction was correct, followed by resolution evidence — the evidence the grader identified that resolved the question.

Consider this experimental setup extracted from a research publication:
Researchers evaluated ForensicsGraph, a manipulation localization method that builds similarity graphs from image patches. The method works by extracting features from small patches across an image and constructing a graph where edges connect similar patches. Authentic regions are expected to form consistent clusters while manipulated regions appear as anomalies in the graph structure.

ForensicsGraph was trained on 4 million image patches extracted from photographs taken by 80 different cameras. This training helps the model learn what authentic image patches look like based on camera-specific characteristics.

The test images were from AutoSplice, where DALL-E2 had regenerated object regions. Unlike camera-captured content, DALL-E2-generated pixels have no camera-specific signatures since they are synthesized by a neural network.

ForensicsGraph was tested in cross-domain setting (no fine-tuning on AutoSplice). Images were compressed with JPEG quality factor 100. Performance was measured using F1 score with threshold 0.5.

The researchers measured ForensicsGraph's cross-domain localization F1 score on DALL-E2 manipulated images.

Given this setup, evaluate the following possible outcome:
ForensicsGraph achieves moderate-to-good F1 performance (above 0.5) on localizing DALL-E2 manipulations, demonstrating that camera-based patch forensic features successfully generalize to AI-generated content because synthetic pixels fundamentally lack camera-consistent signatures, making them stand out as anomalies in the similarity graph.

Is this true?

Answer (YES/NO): NO